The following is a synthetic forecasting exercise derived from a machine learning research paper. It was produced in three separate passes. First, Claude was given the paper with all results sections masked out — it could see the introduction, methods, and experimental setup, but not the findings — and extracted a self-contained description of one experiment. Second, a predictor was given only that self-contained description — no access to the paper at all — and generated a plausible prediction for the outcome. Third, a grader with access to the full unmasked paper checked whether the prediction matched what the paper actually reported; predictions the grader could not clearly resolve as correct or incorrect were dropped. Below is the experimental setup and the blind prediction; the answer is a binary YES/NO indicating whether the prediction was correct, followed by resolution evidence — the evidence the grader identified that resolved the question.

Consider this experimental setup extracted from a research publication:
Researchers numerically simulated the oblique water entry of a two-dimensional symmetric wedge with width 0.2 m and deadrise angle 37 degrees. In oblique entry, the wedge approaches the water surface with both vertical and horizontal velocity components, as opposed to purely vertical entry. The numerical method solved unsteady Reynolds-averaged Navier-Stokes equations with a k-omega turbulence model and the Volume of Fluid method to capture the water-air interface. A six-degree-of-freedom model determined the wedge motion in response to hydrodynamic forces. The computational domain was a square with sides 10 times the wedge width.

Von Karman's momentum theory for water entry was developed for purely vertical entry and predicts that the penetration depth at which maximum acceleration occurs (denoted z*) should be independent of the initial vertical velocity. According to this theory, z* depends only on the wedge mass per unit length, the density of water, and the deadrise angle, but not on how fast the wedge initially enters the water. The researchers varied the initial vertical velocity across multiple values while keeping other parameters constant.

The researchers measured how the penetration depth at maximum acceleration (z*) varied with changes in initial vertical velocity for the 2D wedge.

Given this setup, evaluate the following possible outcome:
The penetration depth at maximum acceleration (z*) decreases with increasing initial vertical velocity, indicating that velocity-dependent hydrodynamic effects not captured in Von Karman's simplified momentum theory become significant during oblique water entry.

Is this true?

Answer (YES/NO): YES